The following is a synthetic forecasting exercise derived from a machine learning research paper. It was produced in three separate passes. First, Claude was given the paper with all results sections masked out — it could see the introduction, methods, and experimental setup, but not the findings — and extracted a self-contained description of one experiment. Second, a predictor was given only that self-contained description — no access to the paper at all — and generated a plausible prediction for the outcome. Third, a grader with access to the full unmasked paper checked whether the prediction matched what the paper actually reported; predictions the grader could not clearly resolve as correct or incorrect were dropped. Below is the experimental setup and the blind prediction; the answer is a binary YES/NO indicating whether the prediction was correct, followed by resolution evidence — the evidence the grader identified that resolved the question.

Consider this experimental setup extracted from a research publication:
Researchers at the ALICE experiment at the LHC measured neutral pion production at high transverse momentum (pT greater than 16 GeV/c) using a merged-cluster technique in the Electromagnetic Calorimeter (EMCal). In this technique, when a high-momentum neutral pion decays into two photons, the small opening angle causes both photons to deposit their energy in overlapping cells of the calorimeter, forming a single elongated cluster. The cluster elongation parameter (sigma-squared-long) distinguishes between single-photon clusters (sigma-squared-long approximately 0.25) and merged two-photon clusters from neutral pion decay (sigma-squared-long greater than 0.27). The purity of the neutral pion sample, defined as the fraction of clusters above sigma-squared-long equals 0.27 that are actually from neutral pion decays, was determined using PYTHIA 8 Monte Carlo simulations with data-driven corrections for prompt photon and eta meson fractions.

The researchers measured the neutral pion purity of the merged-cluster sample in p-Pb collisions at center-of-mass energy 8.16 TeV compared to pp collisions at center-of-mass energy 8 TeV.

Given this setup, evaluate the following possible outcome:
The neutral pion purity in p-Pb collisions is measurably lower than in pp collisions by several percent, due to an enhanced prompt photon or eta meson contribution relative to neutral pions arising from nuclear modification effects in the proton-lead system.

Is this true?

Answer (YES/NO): NO